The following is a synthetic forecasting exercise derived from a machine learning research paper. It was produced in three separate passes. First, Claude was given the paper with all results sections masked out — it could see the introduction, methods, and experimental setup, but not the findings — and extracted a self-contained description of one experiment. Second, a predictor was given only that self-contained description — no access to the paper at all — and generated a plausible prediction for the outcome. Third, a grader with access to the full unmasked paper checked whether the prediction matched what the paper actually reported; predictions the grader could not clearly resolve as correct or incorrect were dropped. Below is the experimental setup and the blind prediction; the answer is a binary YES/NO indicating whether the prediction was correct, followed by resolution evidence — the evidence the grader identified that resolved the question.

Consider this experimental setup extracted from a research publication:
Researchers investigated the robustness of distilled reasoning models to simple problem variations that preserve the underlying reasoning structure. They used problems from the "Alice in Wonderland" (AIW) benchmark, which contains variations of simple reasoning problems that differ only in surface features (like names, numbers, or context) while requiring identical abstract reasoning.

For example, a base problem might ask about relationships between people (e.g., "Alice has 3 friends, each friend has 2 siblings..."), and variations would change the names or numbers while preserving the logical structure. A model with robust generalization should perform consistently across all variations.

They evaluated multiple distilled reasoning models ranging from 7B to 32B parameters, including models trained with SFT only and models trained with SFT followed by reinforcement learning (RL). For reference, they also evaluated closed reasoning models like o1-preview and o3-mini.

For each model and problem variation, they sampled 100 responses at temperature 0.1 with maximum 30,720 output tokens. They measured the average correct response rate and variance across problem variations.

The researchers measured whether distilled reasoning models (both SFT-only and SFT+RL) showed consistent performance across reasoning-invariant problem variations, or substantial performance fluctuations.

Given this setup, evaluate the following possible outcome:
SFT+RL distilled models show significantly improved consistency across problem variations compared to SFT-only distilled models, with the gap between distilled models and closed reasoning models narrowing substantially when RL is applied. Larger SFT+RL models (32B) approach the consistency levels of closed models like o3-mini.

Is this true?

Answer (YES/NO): NO